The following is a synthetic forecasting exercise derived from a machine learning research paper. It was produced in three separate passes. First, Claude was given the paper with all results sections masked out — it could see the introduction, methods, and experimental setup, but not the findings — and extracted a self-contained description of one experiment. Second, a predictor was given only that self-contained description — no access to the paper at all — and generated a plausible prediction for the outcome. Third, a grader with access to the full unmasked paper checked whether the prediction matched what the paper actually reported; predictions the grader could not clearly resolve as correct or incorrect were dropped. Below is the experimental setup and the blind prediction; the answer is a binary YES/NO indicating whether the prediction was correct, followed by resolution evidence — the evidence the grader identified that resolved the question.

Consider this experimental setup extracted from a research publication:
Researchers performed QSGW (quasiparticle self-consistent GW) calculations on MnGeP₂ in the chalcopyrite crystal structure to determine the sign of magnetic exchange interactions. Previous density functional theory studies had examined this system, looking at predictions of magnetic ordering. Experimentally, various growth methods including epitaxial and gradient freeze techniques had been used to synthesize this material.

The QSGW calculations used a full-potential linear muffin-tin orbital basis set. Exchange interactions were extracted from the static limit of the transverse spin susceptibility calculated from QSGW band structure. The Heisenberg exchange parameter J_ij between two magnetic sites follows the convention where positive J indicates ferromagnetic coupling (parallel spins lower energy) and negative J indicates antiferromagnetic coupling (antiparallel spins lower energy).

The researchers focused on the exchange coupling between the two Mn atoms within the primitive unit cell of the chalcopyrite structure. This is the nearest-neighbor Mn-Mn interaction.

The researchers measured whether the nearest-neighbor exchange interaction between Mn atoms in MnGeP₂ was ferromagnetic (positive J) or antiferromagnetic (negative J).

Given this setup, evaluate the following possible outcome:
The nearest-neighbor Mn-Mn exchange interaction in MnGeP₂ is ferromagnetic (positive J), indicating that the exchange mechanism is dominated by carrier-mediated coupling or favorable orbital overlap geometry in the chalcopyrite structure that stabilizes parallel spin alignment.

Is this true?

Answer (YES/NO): NO